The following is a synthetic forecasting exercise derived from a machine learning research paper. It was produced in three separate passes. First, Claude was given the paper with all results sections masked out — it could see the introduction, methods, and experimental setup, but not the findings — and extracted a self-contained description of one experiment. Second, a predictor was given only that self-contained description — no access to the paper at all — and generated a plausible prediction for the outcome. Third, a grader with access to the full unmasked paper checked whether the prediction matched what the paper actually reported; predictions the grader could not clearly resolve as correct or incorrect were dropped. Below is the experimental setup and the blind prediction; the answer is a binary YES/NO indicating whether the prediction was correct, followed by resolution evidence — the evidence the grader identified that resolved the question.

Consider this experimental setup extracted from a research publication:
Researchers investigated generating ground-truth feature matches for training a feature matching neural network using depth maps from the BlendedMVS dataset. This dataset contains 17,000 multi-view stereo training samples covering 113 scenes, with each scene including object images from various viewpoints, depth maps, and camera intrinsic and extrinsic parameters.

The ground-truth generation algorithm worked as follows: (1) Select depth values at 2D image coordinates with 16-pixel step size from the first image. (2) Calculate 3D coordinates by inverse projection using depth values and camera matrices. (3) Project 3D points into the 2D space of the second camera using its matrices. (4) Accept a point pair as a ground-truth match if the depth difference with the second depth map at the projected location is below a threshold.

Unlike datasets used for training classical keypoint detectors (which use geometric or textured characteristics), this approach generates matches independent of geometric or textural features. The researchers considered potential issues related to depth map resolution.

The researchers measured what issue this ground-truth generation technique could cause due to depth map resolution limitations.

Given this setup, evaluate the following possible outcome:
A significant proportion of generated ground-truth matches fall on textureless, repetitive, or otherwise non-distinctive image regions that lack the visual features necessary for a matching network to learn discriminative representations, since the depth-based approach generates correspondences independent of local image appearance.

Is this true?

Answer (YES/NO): NO